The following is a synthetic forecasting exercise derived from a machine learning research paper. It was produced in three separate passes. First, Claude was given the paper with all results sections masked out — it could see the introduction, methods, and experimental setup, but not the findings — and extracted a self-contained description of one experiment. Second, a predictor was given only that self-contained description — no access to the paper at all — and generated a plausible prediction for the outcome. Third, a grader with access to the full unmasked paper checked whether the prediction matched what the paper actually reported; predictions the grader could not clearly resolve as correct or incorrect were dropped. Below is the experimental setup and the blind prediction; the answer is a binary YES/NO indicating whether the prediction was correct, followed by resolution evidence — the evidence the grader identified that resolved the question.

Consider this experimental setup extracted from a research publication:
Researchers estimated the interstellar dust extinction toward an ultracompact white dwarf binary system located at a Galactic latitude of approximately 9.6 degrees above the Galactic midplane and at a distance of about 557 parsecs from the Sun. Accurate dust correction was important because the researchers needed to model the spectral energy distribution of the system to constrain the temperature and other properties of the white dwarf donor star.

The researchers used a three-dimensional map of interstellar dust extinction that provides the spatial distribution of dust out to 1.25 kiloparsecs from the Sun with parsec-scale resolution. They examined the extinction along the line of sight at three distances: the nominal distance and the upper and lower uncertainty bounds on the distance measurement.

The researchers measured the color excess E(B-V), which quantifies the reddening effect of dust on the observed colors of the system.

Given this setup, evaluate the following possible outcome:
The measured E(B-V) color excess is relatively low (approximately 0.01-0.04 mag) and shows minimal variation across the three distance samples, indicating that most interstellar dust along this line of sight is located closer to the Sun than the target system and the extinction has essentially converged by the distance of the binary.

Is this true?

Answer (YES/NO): NO